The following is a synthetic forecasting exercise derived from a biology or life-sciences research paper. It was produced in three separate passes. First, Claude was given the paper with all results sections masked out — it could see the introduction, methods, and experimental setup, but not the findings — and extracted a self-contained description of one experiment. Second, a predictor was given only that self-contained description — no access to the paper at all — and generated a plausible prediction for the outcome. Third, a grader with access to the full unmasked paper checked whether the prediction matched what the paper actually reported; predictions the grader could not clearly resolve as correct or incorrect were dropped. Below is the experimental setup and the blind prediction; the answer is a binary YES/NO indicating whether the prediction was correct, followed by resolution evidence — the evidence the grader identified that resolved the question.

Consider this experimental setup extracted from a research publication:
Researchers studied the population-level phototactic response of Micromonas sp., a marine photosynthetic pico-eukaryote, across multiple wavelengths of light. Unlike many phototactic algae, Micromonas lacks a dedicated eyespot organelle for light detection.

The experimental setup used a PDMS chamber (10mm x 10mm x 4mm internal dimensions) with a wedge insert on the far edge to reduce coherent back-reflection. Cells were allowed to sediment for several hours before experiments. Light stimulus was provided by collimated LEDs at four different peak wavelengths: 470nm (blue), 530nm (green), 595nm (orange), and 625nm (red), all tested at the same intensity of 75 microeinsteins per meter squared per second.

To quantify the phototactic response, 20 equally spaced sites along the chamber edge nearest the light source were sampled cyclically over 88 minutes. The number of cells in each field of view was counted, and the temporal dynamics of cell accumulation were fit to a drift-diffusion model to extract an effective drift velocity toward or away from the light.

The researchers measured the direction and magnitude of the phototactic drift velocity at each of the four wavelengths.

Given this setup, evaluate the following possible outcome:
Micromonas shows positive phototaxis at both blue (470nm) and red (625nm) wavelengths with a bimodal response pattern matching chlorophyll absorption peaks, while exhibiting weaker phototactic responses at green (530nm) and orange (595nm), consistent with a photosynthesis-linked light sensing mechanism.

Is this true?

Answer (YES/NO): NO